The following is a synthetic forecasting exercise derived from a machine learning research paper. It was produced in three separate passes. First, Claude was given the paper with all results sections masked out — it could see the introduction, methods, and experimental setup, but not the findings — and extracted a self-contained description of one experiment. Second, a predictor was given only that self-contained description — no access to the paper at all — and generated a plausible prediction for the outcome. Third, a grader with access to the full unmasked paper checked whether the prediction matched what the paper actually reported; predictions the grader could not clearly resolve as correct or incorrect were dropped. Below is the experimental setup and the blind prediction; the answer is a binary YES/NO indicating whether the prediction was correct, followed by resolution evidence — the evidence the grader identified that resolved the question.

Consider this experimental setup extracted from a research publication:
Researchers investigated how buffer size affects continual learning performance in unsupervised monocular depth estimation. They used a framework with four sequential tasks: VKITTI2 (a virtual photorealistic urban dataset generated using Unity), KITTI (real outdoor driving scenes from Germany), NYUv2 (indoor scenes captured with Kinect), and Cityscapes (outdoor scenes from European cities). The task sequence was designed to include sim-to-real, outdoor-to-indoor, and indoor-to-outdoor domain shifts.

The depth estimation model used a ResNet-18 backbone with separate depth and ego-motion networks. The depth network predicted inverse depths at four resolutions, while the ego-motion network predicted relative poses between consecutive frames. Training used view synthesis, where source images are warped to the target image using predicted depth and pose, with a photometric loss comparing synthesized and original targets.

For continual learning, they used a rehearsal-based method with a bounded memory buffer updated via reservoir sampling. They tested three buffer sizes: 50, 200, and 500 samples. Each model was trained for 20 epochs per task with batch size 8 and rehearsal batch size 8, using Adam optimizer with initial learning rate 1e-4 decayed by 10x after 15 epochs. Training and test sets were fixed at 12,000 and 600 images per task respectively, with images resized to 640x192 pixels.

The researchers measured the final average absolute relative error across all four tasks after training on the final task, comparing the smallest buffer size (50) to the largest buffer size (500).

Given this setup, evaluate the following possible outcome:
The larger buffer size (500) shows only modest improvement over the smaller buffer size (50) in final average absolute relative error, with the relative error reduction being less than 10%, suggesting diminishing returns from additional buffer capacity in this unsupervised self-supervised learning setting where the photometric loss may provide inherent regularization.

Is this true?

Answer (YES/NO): NO